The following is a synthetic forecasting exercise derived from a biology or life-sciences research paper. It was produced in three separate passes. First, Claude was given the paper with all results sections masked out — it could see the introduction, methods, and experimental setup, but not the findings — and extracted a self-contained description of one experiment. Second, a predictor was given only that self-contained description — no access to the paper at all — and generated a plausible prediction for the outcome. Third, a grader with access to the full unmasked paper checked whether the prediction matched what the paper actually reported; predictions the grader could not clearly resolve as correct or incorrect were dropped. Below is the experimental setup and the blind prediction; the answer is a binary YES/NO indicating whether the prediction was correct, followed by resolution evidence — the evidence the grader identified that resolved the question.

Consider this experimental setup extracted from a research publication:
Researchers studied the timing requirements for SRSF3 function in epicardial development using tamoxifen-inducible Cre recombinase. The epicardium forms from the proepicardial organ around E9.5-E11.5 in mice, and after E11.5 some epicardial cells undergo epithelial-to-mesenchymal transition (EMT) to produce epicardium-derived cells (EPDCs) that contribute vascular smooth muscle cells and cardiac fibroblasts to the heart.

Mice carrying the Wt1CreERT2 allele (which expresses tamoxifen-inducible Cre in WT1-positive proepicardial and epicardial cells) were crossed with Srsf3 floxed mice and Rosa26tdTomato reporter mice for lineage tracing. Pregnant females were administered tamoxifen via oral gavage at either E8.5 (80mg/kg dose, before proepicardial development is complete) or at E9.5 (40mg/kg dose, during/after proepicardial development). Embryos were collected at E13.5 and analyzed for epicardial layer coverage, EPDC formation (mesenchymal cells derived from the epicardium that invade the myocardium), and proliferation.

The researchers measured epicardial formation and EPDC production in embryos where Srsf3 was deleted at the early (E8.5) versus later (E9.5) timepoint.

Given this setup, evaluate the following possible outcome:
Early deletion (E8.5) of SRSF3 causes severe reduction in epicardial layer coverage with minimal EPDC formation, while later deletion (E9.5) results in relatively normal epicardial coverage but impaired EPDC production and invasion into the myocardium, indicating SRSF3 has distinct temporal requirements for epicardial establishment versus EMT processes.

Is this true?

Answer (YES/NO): NO